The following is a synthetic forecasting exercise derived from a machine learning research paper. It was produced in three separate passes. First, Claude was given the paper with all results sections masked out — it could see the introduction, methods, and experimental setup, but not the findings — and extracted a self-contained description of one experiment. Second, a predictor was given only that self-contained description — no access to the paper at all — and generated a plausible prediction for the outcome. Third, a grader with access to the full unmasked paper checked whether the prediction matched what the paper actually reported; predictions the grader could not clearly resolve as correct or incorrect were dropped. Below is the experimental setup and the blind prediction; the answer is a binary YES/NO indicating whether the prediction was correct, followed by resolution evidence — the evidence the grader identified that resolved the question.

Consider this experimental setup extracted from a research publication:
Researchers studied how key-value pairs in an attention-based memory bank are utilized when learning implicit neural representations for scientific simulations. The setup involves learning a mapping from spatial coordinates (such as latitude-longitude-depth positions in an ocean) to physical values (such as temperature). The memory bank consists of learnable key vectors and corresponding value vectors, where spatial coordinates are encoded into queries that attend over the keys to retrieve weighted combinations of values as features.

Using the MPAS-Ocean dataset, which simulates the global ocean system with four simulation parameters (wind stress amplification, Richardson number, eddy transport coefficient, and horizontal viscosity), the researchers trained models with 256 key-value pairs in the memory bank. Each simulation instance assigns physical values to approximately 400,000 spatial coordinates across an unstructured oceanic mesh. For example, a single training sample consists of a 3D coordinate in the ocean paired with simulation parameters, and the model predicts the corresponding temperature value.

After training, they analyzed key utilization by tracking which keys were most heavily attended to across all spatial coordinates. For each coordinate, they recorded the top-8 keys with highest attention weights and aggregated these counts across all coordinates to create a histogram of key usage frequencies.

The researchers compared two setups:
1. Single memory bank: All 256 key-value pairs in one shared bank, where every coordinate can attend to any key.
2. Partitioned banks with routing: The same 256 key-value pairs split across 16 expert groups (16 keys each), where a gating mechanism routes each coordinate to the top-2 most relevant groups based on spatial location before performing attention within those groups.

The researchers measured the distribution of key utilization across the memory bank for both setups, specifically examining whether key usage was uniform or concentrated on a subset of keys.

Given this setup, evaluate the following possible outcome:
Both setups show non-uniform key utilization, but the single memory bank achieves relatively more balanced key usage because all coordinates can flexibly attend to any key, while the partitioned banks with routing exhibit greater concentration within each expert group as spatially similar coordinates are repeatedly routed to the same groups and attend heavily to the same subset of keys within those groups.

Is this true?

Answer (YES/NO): NO